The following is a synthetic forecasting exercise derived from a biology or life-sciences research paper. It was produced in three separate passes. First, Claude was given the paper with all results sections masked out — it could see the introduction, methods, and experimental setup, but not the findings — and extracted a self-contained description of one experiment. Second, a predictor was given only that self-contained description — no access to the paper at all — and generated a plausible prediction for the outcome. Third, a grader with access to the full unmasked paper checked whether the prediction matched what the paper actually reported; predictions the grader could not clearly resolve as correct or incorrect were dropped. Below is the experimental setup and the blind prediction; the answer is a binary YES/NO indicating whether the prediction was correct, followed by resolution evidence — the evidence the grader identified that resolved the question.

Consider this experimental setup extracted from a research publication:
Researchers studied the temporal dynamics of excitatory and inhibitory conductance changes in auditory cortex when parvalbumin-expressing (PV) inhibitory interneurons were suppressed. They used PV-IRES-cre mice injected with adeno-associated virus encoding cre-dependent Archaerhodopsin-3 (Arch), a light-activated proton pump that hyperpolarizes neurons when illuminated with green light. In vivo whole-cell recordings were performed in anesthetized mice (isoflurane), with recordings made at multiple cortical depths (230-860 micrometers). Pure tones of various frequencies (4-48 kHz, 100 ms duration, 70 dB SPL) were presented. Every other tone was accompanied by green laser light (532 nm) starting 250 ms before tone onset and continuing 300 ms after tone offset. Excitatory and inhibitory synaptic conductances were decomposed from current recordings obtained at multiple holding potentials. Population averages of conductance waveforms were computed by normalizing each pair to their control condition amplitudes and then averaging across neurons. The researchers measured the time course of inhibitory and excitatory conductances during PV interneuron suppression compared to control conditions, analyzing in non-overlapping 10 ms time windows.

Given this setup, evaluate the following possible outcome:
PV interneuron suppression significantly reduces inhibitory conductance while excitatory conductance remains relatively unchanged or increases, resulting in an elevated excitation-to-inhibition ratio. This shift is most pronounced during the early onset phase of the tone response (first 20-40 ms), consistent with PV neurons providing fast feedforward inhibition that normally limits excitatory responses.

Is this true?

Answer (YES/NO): NO